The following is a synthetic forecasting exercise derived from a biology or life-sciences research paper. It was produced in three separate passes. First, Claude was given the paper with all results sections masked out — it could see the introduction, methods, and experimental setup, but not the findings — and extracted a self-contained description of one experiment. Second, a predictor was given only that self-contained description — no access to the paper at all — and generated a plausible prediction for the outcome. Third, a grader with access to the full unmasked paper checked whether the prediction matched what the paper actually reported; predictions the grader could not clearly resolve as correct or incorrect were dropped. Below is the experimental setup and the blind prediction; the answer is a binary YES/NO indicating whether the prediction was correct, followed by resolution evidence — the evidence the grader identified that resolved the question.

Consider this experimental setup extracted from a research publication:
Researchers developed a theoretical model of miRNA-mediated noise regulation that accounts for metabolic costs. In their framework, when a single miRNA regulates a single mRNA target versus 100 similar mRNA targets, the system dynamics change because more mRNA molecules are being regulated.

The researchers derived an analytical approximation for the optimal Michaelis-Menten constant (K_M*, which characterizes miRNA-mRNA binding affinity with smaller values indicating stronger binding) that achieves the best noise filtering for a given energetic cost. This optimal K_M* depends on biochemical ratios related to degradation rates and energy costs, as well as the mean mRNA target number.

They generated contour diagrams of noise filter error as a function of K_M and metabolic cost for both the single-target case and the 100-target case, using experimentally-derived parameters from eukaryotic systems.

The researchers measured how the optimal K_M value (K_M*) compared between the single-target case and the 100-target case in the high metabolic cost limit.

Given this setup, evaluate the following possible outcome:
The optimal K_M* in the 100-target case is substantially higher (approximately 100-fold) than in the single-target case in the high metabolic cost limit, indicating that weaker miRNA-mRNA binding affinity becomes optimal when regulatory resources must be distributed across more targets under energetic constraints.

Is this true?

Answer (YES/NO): YES